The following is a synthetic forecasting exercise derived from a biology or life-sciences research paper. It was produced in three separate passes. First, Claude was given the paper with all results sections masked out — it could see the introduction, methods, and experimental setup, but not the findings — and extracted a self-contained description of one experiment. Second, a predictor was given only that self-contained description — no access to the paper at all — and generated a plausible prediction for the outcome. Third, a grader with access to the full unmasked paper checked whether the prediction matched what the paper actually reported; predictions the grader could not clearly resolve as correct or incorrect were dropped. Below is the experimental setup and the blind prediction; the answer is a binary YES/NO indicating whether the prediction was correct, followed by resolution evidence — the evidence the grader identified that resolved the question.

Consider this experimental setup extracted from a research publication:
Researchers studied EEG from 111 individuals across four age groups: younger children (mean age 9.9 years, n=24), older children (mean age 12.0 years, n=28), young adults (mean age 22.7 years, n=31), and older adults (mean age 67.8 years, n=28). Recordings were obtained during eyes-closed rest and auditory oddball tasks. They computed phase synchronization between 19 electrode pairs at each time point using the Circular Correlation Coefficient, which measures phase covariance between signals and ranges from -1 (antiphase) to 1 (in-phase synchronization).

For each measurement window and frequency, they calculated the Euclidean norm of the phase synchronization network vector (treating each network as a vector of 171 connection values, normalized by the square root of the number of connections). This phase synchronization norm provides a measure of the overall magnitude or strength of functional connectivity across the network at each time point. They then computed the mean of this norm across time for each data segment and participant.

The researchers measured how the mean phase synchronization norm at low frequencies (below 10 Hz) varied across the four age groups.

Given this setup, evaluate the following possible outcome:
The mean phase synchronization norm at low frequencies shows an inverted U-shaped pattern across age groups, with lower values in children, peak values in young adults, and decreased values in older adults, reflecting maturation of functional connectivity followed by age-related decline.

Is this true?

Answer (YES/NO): NO